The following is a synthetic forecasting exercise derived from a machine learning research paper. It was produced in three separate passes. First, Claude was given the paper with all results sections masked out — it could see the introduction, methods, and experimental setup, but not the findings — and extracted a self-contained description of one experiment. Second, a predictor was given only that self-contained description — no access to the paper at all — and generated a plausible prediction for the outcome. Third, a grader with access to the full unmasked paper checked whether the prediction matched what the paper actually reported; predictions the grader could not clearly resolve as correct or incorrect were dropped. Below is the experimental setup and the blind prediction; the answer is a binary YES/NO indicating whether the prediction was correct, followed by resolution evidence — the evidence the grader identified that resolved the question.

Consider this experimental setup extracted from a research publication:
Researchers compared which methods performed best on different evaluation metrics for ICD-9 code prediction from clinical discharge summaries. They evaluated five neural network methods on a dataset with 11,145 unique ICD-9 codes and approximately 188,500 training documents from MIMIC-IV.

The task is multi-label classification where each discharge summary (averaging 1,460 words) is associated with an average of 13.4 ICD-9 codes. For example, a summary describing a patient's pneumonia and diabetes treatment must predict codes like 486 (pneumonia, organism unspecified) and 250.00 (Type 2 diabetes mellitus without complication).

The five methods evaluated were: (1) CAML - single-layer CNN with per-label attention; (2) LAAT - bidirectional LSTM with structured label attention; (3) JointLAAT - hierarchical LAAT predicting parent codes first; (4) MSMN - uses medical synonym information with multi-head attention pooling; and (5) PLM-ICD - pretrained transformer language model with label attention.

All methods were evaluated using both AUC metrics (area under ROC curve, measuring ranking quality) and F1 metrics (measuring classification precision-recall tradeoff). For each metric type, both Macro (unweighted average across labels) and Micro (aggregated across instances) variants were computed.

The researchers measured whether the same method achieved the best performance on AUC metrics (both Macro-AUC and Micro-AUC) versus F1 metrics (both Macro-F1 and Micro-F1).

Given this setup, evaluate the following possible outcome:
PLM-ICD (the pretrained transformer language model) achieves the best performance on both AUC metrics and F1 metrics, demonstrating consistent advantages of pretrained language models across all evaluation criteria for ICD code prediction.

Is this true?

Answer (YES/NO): NO